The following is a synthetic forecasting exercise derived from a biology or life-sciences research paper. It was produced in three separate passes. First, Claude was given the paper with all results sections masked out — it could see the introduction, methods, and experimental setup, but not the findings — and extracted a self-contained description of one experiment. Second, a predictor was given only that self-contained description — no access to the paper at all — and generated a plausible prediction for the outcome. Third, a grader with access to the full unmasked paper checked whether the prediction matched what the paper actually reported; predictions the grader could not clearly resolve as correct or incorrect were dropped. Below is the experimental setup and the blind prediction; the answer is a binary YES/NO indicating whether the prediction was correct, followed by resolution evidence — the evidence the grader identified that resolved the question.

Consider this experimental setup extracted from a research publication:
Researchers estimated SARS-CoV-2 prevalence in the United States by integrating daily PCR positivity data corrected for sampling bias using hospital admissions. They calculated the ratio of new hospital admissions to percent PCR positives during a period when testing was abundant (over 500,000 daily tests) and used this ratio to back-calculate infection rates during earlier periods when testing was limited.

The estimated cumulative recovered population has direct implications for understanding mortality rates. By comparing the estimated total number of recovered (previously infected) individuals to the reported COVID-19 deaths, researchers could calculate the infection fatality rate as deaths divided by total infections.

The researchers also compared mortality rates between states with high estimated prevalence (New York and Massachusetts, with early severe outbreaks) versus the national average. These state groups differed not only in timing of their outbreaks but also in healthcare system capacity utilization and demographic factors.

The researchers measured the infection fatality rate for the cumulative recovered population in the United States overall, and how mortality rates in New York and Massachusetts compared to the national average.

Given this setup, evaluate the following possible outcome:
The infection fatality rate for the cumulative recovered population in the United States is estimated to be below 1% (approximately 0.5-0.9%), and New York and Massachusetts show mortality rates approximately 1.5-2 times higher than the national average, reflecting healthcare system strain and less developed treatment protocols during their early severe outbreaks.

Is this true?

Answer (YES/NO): NO